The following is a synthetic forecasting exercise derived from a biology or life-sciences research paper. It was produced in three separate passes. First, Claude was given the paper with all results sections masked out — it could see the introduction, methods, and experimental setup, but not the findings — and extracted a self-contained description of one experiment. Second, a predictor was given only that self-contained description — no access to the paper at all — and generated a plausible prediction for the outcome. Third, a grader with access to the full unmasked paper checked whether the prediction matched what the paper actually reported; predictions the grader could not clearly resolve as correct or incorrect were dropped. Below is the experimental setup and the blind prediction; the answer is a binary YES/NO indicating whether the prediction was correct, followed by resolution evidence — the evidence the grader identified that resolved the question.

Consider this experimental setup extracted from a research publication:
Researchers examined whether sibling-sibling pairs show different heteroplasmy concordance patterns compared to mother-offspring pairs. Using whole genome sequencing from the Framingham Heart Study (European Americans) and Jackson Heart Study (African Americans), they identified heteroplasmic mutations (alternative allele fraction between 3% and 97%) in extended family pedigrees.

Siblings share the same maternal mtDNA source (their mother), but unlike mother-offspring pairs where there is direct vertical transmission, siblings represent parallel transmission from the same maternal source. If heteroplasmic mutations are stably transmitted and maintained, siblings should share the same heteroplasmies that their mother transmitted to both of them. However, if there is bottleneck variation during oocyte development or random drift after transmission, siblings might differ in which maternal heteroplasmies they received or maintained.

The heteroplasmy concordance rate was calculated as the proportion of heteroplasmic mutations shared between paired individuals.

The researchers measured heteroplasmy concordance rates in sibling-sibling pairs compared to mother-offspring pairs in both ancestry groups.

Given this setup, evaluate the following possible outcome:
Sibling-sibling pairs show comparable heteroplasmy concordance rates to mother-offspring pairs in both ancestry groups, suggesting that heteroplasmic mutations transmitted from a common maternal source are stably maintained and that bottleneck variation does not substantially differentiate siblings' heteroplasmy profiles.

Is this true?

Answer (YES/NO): NO